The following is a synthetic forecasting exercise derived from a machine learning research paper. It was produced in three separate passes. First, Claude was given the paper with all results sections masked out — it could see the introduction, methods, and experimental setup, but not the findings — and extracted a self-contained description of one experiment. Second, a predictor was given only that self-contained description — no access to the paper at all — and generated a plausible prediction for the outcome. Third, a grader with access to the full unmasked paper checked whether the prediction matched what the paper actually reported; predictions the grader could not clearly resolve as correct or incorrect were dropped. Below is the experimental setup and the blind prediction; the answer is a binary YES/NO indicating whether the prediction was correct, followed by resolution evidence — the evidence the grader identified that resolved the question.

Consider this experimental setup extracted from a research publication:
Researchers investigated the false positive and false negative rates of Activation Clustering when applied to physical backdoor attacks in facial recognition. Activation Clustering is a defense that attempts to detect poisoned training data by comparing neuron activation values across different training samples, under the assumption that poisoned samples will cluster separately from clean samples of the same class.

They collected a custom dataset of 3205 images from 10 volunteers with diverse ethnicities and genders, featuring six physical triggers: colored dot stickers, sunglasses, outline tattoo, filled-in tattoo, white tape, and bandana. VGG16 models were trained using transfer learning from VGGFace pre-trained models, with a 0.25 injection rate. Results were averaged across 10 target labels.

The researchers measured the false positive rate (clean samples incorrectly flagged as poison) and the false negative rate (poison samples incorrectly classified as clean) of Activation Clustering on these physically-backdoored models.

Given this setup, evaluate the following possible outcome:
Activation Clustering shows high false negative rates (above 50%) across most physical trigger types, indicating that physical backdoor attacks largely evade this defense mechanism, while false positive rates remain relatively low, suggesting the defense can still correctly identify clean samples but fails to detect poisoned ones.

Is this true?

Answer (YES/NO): NO